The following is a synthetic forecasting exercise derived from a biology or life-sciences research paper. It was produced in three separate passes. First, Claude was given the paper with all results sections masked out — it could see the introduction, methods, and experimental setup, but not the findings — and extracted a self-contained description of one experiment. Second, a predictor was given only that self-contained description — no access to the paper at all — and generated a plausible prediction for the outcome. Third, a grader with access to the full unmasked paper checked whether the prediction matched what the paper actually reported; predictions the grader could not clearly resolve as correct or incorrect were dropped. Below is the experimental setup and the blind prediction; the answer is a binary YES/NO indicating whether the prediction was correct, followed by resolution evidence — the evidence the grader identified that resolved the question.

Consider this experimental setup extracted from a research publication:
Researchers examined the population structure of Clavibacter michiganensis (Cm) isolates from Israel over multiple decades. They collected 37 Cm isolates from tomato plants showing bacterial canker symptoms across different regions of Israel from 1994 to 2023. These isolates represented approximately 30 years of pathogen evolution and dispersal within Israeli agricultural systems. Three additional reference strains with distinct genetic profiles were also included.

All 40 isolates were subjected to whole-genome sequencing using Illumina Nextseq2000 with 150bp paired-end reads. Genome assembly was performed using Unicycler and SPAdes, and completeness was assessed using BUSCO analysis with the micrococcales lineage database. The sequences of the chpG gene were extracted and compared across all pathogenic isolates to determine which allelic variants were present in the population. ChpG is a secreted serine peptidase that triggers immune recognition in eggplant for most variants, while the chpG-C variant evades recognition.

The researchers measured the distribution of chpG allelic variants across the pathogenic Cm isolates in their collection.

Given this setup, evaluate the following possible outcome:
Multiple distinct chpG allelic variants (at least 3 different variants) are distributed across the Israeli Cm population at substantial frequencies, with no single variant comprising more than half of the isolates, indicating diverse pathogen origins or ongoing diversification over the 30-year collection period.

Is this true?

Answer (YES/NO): NO